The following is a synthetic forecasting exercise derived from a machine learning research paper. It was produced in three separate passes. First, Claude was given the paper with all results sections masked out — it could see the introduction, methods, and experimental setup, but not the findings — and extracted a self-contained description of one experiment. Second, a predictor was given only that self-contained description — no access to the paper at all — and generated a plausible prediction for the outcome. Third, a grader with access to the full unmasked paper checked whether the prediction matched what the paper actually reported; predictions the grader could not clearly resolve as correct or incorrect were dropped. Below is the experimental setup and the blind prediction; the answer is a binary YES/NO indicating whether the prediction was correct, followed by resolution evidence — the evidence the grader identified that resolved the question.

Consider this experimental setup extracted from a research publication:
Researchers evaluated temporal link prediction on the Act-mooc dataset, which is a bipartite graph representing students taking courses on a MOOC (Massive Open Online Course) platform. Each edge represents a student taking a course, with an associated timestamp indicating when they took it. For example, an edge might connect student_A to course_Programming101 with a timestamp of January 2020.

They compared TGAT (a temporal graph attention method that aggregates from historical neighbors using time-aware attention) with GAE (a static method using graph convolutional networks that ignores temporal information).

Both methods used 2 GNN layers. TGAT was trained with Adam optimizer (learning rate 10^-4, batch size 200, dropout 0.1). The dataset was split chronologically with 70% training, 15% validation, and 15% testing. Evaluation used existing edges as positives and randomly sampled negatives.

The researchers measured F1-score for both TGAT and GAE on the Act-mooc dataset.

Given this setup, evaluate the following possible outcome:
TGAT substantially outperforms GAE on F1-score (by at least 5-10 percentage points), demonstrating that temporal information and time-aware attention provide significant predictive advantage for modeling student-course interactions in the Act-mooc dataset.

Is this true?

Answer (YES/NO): NO